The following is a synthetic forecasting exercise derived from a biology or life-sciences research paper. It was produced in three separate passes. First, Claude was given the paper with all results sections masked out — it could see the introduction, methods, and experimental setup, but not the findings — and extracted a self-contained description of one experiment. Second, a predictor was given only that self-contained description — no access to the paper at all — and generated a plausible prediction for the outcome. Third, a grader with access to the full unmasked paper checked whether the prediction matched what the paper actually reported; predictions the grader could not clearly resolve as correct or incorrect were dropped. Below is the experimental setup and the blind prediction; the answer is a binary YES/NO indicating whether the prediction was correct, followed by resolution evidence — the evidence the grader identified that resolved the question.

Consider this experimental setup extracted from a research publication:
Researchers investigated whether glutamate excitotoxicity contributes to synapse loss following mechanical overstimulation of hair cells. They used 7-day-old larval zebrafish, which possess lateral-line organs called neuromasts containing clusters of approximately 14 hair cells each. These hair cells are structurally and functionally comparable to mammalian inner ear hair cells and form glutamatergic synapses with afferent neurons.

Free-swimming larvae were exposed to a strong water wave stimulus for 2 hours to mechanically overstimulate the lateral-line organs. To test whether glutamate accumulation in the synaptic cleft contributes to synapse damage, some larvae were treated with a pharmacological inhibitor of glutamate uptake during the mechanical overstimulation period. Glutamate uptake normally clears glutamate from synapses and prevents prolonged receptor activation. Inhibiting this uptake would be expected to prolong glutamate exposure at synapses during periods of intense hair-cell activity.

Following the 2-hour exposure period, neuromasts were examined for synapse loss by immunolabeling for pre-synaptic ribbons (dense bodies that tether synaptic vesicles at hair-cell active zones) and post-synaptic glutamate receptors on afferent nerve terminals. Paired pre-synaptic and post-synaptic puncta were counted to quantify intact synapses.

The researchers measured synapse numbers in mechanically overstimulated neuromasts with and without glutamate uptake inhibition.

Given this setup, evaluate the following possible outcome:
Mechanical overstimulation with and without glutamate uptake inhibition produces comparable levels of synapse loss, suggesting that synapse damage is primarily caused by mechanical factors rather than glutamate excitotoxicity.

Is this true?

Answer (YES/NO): NO